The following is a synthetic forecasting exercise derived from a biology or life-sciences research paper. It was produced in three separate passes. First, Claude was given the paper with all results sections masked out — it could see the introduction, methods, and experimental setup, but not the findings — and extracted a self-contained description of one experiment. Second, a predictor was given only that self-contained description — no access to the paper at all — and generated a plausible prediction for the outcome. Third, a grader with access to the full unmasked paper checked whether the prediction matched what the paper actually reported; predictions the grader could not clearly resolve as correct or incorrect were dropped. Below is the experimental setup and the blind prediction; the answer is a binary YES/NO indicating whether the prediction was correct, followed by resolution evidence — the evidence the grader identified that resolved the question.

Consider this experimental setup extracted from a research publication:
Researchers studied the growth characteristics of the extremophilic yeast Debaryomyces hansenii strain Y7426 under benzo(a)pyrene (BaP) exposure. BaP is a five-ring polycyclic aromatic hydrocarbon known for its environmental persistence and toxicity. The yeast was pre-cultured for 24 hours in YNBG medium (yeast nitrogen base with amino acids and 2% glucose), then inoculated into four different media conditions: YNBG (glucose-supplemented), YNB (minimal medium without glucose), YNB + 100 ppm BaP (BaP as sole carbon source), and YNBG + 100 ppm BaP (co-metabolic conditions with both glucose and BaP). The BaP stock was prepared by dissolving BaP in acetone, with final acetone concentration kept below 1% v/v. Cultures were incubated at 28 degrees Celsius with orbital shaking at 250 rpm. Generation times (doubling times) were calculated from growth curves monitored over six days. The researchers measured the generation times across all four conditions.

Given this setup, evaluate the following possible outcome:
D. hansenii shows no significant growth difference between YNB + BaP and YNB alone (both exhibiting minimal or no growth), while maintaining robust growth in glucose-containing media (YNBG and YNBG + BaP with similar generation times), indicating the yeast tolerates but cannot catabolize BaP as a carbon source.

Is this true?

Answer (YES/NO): NO